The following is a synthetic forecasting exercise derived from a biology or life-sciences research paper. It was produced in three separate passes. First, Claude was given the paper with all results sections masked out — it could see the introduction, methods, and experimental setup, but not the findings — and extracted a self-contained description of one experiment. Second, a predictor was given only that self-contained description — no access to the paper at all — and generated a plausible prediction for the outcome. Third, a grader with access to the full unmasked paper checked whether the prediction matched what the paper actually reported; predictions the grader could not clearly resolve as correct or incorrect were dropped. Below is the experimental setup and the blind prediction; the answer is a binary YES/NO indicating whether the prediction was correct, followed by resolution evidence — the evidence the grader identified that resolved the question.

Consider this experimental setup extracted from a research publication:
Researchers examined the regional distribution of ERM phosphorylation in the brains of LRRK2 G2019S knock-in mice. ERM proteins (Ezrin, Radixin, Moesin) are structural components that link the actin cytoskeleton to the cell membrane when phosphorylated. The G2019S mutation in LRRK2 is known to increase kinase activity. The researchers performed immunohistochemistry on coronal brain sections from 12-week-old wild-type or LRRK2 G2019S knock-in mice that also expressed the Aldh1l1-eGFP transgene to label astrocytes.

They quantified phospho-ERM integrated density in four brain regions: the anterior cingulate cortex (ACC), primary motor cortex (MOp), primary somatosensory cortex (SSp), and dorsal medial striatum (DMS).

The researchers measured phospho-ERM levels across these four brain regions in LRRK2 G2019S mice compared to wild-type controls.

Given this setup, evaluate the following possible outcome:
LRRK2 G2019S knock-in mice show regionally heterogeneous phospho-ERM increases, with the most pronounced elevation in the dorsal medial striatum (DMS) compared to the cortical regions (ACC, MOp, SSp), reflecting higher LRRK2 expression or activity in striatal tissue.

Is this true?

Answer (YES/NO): NO